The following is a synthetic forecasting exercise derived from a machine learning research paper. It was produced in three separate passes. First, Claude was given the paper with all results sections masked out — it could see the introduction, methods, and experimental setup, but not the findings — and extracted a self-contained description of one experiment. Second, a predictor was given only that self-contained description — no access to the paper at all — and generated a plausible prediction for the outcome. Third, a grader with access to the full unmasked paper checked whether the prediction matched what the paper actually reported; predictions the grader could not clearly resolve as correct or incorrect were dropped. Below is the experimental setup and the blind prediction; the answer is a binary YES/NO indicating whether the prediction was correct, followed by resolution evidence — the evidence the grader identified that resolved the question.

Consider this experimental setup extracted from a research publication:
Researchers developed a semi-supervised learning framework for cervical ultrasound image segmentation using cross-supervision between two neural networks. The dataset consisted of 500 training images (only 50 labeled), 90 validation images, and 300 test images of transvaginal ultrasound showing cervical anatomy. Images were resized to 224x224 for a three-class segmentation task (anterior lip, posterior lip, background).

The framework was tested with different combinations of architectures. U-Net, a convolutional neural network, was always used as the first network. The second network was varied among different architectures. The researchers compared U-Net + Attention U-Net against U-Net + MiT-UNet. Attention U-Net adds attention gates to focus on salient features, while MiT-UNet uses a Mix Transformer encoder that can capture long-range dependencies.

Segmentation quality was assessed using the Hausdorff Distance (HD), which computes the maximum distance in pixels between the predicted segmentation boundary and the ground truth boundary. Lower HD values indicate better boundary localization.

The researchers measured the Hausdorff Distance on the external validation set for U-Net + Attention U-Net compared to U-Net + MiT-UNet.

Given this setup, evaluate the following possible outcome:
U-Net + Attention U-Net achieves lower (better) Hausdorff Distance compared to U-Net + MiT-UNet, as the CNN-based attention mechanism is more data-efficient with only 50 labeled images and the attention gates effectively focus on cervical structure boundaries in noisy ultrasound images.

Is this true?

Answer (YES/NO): NO